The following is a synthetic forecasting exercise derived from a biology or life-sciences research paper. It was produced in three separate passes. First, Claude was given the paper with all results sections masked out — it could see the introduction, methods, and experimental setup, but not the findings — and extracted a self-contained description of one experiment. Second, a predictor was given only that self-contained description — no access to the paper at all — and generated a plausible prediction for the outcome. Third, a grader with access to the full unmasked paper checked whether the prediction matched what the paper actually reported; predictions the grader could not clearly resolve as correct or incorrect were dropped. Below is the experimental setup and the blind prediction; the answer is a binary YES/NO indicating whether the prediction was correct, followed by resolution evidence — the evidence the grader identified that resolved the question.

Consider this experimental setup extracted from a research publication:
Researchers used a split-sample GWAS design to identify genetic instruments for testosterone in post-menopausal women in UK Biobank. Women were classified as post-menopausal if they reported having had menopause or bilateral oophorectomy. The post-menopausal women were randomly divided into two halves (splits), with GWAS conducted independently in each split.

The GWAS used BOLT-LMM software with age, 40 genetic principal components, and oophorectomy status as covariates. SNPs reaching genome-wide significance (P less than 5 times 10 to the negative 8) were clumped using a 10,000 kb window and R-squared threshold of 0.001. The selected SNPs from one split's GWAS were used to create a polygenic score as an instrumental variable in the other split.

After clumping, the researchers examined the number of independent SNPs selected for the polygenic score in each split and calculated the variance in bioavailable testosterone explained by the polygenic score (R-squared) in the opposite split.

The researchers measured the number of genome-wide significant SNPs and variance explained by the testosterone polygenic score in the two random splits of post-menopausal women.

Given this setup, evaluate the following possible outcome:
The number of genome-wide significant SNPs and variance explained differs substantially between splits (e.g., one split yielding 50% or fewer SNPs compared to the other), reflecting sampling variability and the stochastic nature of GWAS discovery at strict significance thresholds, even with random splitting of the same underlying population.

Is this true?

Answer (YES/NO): YES